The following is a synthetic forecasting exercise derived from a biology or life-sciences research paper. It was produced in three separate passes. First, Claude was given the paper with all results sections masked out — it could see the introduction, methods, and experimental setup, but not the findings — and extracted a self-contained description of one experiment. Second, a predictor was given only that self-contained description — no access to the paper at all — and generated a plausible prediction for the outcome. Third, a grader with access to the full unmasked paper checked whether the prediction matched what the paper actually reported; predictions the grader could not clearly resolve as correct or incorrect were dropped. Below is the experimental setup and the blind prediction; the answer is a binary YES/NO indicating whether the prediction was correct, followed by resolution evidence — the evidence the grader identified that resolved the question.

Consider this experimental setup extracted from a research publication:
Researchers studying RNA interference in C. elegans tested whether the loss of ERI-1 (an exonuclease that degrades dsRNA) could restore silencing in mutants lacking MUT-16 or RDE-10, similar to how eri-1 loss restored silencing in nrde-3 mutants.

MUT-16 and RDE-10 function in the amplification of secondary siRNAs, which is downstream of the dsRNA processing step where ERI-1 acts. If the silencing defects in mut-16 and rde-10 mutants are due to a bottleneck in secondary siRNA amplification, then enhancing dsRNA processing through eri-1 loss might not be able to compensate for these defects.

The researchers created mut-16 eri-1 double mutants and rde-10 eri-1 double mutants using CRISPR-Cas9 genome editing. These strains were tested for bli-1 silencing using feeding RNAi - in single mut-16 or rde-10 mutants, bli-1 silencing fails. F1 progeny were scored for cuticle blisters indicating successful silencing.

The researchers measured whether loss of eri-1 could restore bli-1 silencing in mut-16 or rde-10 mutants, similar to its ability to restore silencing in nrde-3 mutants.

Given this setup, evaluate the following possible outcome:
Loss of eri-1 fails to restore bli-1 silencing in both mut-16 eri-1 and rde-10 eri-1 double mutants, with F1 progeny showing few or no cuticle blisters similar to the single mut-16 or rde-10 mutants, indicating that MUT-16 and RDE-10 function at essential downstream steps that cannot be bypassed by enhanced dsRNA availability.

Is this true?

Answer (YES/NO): YES